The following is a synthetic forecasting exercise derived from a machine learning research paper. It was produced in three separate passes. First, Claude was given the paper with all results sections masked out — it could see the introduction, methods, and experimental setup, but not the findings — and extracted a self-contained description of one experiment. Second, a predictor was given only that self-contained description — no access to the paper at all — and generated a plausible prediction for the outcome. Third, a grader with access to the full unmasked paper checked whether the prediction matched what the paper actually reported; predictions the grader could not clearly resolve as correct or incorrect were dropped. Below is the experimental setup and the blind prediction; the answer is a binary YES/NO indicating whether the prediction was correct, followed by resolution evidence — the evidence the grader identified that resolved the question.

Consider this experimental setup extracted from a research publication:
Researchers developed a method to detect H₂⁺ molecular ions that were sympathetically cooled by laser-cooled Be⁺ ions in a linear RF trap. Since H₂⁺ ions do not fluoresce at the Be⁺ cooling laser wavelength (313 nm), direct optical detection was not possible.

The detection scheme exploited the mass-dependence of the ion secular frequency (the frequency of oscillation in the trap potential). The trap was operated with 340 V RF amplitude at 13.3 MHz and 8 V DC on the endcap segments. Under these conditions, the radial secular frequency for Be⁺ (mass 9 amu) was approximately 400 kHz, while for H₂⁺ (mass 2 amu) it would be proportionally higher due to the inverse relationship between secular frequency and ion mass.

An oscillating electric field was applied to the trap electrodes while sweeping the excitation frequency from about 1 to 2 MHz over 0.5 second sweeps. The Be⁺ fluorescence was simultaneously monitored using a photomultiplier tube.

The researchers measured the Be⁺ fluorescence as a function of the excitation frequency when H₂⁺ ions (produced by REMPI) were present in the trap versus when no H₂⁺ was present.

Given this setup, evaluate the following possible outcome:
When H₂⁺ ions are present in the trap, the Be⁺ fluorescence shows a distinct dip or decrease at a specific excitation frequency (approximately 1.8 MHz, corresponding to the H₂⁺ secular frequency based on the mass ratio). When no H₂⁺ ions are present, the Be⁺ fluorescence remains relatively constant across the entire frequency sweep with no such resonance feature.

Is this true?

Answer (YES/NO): NO